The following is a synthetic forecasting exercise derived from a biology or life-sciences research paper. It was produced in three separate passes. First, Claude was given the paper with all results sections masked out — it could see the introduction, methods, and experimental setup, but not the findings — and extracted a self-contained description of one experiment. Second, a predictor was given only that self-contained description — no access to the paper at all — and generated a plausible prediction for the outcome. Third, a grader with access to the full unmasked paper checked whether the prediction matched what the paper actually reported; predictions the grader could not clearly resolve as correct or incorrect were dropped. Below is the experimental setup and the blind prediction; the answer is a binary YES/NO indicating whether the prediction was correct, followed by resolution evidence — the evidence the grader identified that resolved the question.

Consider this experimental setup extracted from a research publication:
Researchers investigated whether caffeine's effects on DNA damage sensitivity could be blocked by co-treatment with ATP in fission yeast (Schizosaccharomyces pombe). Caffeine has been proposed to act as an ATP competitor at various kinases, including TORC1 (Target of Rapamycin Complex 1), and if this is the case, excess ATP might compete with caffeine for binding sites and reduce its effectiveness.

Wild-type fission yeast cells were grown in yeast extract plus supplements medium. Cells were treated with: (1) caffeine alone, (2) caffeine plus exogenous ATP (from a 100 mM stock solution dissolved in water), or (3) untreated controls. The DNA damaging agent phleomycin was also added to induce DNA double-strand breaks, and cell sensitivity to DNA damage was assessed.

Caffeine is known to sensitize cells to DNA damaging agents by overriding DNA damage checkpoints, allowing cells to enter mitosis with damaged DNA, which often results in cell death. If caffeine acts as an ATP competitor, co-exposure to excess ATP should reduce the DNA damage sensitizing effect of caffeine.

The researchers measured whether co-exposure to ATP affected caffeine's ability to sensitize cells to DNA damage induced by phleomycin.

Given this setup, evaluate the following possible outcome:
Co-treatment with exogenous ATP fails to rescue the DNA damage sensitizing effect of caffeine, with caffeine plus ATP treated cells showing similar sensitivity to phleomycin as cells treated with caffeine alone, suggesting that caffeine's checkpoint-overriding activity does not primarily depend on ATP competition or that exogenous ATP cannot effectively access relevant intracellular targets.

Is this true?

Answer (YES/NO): NO